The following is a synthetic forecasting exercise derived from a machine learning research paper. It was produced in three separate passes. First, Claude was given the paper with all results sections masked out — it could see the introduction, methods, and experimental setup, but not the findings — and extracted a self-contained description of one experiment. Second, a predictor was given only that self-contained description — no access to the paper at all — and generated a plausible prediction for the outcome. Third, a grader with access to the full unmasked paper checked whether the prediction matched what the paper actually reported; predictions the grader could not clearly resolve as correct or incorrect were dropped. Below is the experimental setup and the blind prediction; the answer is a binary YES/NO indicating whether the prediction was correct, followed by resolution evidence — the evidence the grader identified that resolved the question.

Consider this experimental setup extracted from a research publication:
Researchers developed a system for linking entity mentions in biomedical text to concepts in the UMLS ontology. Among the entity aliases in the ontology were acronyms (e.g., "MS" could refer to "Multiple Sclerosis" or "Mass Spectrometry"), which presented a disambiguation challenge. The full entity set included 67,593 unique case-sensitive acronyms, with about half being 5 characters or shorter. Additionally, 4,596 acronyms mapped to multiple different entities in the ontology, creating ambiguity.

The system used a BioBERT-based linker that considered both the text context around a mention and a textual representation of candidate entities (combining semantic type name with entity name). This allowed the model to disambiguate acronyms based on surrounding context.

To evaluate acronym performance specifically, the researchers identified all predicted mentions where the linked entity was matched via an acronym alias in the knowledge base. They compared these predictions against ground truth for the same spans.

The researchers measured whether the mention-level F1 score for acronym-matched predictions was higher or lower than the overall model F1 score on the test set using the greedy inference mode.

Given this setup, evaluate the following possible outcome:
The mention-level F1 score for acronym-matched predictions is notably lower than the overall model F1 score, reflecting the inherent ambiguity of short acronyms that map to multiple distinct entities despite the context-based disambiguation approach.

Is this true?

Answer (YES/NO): NO